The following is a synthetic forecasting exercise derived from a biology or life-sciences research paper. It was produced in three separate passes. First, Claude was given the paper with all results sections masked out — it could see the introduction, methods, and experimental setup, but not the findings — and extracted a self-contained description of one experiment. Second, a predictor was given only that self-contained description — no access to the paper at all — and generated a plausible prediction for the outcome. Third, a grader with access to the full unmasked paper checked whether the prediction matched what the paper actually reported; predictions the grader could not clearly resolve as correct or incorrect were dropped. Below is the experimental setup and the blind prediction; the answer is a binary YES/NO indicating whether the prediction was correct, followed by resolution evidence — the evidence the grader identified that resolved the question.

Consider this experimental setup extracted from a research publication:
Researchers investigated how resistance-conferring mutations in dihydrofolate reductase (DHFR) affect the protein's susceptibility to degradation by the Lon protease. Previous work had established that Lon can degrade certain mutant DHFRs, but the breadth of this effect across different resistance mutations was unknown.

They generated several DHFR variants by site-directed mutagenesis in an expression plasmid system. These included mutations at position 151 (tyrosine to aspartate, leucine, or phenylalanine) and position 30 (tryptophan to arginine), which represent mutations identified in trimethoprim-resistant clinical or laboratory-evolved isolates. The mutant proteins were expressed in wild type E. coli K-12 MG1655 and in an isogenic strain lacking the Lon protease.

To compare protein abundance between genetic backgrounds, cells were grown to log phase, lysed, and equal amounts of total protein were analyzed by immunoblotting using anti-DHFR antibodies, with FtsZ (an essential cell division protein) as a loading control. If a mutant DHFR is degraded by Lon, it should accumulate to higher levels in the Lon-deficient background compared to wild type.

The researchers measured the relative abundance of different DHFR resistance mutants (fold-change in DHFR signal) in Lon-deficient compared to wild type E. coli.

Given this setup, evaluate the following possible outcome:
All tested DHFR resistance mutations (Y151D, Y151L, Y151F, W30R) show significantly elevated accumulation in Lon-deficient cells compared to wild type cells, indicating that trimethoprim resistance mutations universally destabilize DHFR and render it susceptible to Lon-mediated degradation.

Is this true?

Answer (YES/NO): NO